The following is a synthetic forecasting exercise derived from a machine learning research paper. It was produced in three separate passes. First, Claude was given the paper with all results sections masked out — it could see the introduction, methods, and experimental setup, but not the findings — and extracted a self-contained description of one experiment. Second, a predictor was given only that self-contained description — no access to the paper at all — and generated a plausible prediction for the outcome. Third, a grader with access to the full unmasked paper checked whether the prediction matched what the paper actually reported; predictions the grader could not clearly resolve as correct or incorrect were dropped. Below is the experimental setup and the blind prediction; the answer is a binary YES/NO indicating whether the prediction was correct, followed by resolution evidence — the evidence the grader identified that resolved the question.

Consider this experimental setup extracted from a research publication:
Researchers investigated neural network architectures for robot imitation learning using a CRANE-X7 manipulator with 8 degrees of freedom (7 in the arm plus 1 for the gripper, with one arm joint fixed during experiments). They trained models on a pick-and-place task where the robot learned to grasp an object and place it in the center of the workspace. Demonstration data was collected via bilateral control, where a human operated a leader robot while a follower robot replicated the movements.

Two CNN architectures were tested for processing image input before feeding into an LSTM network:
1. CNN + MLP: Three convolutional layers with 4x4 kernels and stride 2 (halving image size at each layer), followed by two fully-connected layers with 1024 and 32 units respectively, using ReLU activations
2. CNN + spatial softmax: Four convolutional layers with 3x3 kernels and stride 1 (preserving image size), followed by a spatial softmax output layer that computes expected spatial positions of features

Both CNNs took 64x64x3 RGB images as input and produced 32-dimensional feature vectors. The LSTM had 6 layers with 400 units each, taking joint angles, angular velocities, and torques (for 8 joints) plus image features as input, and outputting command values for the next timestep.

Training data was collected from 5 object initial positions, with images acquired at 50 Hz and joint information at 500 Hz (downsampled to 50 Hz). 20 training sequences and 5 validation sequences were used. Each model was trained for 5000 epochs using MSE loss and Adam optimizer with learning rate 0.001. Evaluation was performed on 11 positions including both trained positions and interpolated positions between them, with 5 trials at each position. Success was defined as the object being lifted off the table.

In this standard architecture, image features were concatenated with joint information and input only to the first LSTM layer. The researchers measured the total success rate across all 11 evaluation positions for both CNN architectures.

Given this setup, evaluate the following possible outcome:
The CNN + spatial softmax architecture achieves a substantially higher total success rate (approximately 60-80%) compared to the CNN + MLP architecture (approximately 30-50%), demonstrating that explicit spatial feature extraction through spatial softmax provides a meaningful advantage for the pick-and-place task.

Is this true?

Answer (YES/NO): NO